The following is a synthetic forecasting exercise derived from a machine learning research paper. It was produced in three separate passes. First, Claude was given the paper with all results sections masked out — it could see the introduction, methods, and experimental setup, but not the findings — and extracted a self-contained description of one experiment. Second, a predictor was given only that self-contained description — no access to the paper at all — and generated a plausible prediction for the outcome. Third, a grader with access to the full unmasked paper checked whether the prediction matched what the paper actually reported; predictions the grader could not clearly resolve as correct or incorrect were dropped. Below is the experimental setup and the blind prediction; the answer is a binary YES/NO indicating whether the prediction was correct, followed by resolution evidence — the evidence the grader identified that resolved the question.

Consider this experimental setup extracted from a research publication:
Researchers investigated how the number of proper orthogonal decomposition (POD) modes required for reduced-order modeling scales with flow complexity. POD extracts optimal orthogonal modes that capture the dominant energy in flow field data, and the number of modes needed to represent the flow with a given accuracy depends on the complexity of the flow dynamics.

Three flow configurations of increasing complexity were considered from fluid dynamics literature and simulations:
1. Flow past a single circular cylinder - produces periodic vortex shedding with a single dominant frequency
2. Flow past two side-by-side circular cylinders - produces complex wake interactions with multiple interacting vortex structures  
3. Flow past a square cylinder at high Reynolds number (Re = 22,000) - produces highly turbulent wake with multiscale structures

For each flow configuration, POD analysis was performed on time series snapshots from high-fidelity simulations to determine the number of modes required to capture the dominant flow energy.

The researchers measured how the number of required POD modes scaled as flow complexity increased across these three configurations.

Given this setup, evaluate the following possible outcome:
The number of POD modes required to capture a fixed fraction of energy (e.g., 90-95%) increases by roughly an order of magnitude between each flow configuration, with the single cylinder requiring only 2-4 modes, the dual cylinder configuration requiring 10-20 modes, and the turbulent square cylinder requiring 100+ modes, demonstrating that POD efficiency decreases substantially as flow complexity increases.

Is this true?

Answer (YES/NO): NO